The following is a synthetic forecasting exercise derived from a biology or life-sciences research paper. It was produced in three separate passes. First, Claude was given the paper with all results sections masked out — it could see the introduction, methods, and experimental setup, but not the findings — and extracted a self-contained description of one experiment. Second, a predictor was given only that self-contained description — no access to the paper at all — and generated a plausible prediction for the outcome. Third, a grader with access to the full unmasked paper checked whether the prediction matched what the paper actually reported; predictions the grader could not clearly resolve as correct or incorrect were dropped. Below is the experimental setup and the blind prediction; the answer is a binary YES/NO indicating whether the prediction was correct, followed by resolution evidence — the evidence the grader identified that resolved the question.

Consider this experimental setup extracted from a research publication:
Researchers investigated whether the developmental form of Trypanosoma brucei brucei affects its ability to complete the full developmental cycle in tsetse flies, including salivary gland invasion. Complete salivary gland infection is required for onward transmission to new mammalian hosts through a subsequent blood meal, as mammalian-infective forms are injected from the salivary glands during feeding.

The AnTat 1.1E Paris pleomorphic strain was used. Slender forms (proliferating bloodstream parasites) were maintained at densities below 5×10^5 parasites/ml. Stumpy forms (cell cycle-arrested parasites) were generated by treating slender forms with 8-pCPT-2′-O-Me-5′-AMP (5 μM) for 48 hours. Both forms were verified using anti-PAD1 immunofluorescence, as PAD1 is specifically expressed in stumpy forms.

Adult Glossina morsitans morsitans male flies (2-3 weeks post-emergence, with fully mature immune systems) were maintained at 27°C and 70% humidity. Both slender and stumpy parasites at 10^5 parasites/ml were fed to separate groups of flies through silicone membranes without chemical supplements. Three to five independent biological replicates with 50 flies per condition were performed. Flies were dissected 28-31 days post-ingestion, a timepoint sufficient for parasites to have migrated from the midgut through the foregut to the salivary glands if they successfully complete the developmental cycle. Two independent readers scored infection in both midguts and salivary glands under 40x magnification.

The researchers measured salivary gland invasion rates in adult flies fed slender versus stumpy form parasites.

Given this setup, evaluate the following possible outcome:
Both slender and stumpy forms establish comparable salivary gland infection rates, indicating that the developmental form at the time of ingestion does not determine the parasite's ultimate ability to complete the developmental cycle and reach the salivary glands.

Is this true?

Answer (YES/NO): NO